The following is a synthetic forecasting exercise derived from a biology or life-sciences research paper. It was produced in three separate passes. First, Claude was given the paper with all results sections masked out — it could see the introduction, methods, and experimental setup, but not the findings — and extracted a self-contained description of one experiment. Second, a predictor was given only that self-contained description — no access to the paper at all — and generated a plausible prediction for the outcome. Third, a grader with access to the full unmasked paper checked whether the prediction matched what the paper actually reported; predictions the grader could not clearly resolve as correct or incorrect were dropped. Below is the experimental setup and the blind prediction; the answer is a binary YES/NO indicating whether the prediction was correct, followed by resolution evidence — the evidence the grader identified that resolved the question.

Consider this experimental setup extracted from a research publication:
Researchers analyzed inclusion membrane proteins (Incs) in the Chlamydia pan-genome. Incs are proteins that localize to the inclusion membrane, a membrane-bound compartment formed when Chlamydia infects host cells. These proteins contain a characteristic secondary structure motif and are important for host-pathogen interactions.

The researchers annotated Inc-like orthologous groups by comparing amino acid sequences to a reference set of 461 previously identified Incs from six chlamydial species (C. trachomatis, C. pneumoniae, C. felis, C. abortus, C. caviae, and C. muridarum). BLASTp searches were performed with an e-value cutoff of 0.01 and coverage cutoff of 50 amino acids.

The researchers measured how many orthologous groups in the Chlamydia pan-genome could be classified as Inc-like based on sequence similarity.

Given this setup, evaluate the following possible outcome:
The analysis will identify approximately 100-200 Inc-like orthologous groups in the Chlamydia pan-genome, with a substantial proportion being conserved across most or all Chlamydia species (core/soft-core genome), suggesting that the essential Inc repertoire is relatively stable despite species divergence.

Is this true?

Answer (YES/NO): NO